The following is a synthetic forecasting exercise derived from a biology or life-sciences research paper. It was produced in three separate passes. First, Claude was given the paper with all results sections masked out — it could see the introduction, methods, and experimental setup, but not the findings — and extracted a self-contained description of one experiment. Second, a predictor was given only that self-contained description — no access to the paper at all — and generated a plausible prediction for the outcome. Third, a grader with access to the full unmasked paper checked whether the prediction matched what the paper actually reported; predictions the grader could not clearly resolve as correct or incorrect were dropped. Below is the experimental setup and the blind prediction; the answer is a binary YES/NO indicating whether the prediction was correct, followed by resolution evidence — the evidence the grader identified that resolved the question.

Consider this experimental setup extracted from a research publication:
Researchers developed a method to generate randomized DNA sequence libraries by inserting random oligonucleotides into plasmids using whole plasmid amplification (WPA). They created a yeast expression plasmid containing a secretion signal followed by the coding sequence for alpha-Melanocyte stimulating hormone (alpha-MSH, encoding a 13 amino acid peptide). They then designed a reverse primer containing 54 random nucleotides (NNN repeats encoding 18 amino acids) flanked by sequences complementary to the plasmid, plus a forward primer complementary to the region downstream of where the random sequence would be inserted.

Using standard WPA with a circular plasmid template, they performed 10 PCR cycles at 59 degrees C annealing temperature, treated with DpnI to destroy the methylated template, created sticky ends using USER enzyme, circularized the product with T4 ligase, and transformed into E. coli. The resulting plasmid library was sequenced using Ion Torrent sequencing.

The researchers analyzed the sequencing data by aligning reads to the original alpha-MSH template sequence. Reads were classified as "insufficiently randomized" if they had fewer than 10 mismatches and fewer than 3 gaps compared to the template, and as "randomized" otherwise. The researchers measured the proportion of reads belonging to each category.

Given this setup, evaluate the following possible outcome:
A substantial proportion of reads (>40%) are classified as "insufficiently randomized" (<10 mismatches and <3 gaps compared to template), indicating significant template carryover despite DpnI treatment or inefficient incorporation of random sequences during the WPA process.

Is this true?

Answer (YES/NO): YES